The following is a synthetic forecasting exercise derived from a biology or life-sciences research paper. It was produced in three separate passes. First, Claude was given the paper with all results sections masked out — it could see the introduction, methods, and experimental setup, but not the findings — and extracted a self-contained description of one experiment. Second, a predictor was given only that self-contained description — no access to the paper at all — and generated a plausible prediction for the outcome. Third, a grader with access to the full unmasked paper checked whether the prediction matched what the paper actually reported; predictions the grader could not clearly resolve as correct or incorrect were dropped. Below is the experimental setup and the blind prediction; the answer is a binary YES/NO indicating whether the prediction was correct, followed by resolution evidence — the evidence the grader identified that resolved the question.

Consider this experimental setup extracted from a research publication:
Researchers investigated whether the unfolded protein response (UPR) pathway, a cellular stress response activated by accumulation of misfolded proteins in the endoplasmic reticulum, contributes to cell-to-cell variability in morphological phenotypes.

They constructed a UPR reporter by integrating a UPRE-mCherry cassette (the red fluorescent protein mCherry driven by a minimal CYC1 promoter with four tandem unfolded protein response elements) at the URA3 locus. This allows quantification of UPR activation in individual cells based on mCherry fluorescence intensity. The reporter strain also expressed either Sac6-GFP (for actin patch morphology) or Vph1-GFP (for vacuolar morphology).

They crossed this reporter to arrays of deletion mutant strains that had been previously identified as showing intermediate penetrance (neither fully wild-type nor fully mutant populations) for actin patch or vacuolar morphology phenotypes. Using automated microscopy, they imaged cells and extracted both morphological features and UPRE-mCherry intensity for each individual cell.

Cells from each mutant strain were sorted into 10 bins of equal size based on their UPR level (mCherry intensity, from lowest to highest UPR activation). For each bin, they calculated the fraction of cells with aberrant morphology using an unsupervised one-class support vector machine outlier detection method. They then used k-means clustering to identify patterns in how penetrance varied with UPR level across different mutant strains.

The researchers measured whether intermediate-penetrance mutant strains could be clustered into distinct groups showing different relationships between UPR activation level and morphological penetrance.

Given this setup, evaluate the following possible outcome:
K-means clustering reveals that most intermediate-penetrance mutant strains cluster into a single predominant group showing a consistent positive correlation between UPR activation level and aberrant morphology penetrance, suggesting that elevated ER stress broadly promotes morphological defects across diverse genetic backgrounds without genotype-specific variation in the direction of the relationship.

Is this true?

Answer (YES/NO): NO